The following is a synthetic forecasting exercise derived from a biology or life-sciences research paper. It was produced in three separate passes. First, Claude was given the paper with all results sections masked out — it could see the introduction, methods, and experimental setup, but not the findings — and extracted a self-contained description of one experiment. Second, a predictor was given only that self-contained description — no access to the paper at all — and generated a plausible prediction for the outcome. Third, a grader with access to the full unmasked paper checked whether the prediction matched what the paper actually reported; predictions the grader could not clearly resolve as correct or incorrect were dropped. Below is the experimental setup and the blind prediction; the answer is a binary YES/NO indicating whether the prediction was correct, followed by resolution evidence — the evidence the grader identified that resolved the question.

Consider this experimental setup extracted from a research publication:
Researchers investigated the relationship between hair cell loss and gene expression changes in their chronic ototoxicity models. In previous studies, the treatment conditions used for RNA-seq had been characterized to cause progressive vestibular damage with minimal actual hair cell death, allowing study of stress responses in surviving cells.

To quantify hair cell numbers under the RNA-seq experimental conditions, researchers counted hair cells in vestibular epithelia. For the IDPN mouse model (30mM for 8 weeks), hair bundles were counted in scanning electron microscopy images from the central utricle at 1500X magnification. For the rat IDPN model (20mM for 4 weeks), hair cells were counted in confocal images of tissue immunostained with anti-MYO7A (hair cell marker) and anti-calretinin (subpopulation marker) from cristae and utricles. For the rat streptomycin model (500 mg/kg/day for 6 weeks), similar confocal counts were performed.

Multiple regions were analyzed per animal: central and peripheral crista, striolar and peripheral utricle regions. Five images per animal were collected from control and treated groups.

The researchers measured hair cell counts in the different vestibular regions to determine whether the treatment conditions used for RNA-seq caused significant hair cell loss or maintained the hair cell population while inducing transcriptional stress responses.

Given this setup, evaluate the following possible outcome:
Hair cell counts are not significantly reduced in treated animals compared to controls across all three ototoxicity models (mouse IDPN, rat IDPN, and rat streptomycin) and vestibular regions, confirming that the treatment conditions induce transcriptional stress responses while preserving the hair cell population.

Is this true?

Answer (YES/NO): NO